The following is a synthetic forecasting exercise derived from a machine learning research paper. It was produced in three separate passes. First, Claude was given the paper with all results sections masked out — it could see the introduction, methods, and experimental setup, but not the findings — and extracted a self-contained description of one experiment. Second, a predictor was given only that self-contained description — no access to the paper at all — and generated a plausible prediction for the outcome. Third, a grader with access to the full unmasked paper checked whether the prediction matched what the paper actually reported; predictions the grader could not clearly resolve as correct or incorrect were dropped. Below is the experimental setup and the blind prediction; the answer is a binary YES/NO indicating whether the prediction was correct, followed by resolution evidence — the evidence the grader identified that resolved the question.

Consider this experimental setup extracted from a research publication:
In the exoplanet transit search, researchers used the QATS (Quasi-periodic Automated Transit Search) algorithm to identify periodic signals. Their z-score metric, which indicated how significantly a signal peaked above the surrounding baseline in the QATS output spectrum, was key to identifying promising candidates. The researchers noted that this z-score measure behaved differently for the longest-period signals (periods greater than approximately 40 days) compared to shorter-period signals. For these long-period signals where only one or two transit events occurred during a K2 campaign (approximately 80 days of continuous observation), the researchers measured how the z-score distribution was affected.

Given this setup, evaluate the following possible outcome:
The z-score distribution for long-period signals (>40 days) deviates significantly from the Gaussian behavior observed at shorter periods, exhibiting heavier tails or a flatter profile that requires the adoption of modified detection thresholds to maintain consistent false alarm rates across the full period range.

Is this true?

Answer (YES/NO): NO